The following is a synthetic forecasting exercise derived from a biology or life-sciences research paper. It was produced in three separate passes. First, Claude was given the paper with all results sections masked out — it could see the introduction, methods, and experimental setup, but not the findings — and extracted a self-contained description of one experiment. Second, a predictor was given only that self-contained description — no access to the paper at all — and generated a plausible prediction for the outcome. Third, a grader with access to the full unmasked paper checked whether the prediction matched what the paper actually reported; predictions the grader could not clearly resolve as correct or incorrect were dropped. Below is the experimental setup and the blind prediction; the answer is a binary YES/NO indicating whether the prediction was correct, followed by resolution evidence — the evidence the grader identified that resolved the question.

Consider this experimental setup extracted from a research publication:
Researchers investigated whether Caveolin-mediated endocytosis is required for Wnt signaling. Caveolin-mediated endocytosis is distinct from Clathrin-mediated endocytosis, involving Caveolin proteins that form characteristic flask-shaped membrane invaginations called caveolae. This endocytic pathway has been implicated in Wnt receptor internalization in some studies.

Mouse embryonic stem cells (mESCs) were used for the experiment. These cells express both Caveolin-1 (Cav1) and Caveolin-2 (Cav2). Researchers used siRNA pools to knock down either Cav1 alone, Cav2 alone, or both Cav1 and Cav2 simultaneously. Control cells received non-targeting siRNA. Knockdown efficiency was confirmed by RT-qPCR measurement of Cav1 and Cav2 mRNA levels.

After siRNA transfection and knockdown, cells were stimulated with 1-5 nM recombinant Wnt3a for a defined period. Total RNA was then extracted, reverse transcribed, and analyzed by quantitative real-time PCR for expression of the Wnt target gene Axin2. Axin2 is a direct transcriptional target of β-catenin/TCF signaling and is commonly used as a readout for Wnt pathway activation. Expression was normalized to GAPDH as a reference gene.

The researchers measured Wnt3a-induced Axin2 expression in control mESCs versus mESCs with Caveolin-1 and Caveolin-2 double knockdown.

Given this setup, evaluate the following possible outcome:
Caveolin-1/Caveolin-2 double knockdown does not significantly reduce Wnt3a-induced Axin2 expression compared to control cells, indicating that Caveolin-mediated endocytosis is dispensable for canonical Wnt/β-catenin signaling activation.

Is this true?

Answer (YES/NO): YES